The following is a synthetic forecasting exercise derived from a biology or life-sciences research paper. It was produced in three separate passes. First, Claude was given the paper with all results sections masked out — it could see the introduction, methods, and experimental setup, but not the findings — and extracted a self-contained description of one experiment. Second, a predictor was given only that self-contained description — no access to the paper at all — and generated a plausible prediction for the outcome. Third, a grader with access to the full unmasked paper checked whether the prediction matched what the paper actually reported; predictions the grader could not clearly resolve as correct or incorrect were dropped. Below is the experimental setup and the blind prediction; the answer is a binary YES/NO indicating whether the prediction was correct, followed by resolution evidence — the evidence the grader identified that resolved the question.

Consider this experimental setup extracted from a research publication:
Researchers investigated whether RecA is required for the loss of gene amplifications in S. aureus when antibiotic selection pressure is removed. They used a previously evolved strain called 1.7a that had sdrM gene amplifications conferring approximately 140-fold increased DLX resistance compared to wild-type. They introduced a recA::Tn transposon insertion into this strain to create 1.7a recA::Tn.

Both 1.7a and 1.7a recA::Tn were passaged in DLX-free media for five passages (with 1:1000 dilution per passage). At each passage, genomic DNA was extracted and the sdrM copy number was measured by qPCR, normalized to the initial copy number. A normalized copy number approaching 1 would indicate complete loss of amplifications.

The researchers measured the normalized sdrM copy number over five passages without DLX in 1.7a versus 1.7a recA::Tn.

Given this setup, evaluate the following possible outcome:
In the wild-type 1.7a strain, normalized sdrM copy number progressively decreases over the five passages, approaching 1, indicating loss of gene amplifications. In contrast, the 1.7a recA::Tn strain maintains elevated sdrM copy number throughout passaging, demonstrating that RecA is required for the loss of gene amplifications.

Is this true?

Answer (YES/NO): YES